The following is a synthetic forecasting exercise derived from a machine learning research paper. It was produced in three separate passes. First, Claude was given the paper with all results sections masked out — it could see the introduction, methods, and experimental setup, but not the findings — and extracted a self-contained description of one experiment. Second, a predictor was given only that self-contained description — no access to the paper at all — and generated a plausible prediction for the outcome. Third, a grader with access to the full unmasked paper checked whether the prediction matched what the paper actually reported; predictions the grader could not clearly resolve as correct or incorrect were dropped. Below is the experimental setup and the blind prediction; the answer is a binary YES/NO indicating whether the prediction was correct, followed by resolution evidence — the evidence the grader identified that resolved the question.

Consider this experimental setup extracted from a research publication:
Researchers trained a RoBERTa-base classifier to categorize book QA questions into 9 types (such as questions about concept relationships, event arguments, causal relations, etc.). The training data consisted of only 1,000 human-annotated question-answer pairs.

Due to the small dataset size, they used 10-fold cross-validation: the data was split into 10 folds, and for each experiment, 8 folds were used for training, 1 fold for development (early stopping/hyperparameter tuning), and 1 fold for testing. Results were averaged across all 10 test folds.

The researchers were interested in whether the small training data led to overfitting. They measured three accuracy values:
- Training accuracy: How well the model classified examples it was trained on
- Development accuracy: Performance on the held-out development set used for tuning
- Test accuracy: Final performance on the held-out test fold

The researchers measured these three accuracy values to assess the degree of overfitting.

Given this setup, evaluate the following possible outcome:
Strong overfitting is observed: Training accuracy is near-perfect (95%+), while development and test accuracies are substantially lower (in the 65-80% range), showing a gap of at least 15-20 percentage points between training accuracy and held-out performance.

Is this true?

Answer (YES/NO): YES